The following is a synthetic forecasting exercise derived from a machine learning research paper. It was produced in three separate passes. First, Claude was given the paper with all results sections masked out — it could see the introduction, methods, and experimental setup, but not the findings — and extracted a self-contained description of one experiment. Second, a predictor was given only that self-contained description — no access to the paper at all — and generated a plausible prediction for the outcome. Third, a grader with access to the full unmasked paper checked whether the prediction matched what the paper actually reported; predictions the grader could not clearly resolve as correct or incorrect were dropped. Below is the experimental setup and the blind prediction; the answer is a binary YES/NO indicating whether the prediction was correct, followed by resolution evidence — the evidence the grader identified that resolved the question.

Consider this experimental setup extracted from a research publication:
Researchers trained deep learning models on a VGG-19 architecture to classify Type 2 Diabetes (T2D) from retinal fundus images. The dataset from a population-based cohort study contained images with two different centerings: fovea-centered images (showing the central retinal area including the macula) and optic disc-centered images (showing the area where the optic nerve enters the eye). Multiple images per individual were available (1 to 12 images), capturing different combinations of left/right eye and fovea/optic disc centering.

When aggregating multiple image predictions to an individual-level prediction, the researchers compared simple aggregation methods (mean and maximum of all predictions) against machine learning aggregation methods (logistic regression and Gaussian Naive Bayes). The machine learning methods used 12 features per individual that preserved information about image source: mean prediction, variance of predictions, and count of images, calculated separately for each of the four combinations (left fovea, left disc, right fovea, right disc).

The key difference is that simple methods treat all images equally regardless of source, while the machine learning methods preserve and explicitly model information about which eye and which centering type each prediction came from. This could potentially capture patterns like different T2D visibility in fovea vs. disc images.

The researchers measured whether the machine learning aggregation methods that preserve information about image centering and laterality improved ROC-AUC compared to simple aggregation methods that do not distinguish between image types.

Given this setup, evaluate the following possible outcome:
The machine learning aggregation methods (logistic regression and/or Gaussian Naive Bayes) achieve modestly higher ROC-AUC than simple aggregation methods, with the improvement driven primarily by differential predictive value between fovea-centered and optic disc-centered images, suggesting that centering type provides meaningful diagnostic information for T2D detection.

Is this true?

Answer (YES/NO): NO